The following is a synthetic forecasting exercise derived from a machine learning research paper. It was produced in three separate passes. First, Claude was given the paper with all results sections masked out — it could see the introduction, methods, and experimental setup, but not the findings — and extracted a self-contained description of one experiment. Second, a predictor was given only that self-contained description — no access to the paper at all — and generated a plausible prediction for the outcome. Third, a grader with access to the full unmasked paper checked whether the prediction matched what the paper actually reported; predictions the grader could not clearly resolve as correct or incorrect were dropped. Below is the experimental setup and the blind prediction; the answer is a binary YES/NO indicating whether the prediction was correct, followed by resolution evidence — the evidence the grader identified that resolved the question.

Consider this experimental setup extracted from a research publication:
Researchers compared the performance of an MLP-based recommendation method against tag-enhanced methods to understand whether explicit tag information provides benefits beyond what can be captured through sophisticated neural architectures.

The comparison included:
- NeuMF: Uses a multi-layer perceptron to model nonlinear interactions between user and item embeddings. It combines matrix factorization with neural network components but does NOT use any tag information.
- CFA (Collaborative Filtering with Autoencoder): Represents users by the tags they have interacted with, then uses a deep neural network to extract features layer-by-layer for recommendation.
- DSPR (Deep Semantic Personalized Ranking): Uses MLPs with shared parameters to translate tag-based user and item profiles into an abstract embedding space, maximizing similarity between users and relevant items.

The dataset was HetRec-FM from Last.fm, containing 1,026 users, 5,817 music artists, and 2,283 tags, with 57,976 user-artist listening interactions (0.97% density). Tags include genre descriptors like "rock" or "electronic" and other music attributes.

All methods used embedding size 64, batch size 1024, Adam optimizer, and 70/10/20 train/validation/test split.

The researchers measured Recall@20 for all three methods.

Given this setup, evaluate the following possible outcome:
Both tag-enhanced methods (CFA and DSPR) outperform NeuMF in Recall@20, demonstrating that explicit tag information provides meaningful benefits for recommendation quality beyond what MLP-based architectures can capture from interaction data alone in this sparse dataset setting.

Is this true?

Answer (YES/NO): YES